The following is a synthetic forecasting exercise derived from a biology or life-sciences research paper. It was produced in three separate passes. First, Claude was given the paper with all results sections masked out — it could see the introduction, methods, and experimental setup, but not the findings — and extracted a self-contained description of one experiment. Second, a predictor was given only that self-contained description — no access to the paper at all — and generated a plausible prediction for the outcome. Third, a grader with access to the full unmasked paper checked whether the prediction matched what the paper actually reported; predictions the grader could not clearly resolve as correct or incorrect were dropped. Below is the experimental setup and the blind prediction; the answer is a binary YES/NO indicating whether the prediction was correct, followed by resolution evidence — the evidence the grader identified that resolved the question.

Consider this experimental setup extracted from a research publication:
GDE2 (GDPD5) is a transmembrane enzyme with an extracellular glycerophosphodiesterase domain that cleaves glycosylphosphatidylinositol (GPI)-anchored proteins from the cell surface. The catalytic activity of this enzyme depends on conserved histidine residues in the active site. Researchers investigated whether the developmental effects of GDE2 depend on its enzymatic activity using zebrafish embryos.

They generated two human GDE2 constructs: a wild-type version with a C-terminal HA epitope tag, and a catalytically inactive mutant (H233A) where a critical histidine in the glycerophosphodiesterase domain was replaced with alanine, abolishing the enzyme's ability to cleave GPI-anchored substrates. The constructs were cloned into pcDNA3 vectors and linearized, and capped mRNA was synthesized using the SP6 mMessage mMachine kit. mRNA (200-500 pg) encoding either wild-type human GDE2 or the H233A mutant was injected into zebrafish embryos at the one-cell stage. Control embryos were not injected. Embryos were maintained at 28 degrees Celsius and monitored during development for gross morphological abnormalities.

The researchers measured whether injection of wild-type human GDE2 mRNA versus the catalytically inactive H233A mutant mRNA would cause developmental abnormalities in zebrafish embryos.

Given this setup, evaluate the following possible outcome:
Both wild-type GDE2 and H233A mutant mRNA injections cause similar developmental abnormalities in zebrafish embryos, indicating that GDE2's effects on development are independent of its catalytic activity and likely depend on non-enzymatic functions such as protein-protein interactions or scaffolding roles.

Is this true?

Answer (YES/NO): NO